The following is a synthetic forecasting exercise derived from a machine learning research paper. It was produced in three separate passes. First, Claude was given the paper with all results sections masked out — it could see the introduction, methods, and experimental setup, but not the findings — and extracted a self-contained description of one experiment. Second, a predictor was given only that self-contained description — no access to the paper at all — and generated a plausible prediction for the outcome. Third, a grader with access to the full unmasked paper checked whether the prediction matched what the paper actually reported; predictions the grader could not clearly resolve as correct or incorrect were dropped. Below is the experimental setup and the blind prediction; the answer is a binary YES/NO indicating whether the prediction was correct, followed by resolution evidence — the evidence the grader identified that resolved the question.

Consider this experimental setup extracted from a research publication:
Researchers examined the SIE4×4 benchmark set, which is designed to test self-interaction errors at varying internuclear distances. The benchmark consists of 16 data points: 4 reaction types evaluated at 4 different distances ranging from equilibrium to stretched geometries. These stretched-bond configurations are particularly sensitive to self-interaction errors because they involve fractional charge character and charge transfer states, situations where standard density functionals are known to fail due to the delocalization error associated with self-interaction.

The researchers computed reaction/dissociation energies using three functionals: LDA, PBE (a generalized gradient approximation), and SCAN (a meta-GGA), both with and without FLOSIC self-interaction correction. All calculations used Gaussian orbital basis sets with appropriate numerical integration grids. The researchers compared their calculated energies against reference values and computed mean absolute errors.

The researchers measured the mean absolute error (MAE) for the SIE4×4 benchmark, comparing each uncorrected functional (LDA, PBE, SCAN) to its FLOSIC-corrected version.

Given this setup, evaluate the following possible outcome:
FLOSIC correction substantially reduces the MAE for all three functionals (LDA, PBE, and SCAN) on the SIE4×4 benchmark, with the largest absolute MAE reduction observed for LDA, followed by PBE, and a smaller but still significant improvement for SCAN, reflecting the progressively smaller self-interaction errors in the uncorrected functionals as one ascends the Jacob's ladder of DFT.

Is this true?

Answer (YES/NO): YES